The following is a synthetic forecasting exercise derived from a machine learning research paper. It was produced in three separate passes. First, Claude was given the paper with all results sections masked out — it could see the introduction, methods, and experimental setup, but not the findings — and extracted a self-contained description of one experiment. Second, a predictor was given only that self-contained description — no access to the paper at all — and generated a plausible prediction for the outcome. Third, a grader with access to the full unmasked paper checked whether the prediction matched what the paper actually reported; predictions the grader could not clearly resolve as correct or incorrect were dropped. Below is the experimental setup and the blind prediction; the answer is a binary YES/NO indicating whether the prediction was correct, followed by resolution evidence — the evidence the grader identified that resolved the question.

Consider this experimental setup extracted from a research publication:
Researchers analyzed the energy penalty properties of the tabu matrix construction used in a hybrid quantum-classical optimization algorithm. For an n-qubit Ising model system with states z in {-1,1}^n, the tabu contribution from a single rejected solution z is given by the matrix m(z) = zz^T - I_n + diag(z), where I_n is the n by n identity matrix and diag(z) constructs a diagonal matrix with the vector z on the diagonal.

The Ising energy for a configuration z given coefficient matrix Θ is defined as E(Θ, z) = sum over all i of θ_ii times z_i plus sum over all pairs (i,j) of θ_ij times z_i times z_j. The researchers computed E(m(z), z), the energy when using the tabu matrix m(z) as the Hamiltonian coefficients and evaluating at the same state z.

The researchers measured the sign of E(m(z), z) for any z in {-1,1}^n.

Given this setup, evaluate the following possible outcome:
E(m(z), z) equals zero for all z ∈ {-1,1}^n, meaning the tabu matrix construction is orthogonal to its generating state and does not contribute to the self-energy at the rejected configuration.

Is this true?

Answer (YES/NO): NO